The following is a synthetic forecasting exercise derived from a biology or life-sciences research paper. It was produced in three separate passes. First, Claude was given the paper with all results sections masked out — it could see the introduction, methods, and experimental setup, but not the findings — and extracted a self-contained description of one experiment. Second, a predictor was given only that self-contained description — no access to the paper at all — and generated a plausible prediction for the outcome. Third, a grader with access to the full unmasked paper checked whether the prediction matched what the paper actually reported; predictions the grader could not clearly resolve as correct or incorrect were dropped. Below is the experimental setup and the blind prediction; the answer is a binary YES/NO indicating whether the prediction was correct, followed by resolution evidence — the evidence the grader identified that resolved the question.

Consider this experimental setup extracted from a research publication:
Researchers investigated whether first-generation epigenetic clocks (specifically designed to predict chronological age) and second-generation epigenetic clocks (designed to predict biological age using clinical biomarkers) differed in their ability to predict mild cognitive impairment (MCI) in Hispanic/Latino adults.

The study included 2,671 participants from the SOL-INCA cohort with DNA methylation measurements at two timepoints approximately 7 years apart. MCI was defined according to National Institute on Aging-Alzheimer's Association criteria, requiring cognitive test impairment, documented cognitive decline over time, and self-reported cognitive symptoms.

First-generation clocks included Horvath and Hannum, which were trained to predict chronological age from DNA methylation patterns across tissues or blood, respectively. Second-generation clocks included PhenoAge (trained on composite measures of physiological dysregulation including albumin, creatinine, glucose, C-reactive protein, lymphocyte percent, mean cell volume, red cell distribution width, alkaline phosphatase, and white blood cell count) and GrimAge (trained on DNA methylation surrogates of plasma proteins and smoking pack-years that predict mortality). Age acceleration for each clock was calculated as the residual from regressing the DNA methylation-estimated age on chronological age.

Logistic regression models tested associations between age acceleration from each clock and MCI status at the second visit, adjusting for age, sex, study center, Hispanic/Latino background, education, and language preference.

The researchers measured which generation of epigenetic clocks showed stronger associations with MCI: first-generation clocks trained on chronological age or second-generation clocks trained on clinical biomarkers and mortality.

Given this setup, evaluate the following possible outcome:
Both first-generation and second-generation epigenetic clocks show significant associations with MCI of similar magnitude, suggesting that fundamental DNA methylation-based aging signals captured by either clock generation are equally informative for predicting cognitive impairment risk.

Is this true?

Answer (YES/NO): NO